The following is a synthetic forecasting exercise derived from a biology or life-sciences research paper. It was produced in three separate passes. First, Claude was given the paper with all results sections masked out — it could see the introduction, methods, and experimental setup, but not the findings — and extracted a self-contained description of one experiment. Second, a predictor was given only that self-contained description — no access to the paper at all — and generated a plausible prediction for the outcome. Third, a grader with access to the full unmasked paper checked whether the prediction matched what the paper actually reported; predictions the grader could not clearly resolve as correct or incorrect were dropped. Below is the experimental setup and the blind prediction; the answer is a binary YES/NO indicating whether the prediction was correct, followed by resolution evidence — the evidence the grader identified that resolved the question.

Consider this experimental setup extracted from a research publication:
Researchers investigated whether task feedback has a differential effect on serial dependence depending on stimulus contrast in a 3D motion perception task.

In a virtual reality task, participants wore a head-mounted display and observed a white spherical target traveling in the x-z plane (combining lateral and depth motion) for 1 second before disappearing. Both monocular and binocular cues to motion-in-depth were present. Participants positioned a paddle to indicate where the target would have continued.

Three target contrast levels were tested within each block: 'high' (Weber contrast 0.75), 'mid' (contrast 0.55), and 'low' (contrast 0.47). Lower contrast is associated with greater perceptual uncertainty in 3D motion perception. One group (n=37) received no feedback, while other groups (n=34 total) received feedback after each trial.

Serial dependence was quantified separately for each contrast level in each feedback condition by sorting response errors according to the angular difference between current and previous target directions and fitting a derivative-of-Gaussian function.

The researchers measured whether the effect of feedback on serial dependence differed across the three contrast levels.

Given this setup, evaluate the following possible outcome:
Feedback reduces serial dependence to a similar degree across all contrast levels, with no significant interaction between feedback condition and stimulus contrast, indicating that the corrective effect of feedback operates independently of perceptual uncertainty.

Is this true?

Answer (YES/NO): NO